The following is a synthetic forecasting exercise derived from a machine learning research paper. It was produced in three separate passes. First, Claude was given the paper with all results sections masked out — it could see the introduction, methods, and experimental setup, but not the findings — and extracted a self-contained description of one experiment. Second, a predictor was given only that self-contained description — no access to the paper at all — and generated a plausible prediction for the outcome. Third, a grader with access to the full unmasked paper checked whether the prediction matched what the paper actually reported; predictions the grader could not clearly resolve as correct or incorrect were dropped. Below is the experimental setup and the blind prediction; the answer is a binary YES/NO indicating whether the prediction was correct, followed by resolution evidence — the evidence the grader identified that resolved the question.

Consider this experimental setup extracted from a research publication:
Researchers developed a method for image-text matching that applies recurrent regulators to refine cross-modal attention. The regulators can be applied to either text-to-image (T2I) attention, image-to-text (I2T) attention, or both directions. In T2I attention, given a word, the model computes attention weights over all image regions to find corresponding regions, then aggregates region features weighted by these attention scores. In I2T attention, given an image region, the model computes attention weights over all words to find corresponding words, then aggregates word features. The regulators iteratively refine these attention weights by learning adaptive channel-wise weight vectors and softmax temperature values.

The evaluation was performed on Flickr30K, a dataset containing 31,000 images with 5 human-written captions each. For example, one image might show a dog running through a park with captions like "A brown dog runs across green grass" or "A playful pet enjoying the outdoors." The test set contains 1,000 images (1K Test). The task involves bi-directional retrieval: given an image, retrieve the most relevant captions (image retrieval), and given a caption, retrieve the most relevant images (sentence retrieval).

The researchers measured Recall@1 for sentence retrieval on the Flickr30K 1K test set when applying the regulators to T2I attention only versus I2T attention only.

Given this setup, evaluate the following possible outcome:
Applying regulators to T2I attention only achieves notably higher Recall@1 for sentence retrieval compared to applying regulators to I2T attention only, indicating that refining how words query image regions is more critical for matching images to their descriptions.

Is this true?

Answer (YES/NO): YES